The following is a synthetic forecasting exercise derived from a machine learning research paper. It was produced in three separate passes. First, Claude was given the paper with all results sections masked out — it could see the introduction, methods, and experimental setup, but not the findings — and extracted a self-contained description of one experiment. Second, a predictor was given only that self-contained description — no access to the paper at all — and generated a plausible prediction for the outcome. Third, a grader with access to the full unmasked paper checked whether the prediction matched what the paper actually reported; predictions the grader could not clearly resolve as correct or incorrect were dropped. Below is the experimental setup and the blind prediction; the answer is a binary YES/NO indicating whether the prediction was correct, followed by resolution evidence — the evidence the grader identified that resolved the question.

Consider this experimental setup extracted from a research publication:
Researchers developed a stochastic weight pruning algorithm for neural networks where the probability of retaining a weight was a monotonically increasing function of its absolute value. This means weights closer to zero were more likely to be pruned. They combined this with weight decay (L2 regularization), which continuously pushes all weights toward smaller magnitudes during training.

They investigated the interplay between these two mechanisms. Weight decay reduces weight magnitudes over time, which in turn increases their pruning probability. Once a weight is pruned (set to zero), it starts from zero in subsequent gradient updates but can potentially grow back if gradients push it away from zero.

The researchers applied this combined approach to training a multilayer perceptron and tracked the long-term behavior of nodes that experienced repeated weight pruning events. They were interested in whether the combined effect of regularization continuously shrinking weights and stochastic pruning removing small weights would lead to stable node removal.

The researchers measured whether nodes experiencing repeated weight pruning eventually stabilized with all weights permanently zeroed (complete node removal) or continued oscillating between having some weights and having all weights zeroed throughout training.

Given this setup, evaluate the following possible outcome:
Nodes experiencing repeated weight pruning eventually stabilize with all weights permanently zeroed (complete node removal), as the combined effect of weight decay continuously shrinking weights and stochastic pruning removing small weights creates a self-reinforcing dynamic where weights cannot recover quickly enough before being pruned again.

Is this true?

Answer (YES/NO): YES